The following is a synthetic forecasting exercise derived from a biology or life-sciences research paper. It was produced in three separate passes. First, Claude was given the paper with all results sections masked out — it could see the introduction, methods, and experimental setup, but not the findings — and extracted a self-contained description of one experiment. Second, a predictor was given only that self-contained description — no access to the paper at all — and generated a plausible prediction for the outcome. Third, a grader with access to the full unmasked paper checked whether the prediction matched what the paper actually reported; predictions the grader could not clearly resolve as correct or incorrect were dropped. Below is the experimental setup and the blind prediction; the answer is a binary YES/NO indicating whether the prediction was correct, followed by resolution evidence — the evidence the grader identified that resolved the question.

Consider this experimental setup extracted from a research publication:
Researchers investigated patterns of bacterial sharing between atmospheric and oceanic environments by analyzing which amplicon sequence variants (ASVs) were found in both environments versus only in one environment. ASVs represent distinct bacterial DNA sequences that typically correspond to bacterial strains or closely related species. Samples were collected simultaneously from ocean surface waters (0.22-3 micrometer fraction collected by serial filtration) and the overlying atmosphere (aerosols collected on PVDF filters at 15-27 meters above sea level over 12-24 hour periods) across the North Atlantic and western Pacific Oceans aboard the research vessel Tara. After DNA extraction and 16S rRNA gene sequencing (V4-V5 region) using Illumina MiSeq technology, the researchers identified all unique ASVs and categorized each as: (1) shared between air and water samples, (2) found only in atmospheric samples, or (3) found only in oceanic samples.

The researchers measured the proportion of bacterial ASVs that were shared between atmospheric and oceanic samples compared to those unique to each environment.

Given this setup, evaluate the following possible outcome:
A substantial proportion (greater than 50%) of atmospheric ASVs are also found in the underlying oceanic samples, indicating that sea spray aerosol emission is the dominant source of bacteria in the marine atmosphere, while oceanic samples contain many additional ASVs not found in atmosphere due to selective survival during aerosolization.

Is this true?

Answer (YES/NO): NO